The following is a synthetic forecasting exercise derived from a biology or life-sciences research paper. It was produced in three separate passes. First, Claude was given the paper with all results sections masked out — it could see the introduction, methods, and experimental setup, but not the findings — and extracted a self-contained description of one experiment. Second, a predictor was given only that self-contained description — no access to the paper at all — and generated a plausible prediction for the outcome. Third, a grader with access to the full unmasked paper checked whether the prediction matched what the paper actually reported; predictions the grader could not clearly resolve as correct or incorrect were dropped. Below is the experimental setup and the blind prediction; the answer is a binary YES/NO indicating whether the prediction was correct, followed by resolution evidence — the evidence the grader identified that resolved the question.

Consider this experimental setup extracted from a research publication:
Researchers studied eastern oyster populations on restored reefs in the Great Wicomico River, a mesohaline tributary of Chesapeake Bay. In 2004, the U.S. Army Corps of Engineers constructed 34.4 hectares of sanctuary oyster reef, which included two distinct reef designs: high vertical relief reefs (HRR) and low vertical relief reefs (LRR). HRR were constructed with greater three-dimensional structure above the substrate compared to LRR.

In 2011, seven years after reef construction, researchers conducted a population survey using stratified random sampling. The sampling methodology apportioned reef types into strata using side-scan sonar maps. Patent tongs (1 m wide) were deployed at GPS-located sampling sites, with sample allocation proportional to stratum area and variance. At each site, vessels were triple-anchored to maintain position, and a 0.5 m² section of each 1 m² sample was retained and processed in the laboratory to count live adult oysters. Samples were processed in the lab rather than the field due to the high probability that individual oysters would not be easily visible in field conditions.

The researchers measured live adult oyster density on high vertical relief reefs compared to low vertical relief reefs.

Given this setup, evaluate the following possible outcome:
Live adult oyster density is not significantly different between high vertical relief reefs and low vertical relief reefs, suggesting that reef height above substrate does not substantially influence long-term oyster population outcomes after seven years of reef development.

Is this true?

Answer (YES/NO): NO